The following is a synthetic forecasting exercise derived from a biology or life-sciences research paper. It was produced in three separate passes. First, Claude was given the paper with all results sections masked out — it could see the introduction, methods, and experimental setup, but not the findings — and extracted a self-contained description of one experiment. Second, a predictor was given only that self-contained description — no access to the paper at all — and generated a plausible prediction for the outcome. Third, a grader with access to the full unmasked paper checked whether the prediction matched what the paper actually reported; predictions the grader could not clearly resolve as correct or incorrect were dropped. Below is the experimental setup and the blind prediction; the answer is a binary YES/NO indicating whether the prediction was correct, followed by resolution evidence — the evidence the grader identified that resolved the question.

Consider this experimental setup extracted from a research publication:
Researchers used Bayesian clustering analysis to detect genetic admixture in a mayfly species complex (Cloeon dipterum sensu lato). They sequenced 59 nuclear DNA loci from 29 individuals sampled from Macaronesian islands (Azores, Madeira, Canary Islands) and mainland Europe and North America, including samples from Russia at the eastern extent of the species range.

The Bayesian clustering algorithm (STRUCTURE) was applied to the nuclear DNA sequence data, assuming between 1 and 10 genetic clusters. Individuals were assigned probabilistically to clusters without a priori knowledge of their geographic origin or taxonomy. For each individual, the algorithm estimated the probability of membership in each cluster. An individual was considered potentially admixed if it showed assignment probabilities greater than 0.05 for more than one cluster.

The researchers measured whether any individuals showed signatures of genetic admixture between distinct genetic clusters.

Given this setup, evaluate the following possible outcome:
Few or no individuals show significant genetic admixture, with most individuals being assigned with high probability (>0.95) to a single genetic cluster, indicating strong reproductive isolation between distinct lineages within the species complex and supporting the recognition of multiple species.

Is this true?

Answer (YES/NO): YES